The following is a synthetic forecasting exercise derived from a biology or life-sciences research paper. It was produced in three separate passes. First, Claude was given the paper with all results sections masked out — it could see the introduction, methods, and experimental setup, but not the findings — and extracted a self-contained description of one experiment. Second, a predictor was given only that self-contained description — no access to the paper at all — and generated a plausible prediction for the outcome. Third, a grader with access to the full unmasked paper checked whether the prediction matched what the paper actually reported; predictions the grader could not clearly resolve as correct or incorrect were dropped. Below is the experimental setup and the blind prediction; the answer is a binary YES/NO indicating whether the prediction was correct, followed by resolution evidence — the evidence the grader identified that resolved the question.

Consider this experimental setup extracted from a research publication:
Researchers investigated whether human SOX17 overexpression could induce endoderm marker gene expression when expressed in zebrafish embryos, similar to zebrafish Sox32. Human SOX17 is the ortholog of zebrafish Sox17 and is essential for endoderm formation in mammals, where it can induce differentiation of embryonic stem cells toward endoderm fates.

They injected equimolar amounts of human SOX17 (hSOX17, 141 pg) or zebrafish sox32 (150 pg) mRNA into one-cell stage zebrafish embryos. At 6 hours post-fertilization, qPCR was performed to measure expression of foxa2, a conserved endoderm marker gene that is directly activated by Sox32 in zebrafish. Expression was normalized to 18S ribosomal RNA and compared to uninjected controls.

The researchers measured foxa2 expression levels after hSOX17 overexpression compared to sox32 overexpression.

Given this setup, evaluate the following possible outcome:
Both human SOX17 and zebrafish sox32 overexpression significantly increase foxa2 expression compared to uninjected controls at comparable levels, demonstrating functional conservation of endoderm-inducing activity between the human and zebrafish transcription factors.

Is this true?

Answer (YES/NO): NO